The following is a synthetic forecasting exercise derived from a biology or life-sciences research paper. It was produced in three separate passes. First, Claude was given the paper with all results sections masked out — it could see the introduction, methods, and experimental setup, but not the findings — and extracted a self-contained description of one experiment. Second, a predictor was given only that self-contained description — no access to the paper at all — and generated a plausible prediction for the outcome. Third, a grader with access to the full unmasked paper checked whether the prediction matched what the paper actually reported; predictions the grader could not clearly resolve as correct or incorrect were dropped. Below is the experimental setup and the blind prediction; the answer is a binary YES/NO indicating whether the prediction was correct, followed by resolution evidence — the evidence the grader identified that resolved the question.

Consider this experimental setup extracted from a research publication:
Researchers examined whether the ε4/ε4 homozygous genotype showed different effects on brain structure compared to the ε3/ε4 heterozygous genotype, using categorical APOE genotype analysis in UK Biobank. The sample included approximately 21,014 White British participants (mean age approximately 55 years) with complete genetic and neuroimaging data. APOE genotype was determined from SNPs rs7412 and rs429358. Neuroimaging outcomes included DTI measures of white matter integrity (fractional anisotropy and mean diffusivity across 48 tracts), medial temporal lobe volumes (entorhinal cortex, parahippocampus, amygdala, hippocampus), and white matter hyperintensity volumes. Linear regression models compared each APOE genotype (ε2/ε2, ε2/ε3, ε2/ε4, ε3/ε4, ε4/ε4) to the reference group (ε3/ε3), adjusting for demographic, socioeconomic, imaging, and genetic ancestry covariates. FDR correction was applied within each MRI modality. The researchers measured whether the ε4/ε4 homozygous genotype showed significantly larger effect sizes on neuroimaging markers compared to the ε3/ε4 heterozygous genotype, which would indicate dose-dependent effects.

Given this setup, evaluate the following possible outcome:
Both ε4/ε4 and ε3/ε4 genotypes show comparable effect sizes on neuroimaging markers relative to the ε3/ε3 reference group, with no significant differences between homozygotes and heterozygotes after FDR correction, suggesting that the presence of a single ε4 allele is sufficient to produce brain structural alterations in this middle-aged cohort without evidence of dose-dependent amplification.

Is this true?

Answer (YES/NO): NO